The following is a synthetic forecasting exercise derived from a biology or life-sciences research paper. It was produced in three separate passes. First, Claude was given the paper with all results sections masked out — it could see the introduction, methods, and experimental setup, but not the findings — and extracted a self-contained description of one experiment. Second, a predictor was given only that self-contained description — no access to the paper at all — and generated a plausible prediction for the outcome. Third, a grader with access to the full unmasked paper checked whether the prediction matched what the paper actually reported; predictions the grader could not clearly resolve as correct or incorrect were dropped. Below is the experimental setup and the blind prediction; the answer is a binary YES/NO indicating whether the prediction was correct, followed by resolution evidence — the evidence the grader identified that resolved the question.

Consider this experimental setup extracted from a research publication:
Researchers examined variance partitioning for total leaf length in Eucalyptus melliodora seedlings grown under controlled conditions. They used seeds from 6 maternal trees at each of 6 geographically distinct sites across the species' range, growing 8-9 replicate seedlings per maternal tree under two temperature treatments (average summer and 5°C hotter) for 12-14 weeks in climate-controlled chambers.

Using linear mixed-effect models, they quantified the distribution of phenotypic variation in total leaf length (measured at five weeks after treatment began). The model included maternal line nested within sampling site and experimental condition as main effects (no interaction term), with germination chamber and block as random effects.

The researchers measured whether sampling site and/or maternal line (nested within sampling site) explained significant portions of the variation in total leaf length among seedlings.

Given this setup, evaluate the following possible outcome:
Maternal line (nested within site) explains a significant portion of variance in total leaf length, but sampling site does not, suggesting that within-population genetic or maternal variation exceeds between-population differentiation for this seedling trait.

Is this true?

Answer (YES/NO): NO